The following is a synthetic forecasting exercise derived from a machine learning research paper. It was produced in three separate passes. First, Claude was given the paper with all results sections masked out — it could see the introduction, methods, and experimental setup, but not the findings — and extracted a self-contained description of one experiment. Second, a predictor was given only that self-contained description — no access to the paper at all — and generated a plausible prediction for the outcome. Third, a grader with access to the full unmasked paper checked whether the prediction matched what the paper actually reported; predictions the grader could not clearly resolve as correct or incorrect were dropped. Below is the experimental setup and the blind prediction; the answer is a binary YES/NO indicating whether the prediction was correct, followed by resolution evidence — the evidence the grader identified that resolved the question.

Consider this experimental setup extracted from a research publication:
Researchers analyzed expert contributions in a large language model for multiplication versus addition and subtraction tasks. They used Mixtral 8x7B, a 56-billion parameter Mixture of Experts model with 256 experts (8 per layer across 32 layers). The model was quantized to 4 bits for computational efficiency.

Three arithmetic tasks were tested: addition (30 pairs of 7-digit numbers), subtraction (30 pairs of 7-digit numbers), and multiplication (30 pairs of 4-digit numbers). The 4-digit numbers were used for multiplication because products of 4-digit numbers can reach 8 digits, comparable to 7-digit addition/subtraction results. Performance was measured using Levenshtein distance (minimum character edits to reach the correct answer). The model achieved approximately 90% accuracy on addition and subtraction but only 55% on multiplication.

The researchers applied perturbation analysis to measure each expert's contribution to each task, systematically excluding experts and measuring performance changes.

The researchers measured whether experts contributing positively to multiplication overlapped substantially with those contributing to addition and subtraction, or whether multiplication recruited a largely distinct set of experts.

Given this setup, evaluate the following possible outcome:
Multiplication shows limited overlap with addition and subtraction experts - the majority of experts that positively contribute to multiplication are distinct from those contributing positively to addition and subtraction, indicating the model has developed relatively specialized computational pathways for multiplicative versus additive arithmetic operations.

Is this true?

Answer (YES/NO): NO